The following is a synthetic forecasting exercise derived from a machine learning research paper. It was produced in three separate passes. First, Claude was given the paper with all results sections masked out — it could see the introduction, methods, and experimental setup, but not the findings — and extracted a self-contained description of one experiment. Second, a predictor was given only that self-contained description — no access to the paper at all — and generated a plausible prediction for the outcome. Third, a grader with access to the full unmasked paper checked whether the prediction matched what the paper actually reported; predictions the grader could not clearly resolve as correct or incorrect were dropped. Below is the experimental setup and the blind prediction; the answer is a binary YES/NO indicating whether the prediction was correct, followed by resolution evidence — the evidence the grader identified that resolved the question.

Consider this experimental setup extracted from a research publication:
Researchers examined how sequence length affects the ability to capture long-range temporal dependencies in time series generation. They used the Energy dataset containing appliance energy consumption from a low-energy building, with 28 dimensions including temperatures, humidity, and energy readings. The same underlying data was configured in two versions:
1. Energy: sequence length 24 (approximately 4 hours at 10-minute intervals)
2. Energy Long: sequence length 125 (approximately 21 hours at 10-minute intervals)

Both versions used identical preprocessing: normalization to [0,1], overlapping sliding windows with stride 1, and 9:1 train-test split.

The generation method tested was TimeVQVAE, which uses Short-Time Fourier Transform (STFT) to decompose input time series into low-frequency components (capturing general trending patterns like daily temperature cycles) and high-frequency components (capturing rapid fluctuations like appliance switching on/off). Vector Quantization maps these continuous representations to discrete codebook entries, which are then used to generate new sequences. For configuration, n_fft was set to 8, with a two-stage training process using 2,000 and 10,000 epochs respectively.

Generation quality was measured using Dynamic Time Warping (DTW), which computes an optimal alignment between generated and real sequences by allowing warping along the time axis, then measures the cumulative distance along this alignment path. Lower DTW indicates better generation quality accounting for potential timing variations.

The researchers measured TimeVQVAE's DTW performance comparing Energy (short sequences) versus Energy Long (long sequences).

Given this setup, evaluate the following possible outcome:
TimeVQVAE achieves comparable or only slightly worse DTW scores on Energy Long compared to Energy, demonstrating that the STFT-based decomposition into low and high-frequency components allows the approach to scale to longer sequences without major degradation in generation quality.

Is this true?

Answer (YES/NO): NO